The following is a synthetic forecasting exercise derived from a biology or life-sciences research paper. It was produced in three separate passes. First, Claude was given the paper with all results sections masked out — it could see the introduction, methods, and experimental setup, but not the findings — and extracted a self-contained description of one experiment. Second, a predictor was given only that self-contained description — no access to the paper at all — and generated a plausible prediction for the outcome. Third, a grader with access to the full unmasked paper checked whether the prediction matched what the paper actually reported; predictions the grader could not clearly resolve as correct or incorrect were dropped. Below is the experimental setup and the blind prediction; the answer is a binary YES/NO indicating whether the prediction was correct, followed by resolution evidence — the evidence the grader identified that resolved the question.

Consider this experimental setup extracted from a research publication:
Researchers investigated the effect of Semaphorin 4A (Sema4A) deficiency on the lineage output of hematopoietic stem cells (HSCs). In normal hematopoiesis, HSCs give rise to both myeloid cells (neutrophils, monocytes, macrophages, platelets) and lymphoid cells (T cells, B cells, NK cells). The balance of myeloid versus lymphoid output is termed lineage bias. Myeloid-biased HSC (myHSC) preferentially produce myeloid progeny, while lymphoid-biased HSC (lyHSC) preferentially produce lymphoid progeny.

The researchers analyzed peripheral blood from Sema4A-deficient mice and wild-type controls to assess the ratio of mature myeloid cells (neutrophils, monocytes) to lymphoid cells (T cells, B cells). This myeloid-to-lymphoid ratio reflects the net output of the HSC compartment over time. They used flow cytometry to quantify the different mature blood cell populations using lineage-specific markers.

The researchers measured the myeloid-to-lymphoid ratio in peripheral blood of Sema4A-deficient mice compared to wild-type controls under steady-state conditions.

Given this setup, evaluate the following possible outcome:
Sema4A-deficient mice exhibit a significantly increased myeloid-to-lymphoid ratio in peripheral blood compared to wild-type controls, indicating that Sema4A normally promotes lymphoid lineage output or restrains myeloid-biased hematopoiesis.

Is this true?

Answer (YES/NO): YES